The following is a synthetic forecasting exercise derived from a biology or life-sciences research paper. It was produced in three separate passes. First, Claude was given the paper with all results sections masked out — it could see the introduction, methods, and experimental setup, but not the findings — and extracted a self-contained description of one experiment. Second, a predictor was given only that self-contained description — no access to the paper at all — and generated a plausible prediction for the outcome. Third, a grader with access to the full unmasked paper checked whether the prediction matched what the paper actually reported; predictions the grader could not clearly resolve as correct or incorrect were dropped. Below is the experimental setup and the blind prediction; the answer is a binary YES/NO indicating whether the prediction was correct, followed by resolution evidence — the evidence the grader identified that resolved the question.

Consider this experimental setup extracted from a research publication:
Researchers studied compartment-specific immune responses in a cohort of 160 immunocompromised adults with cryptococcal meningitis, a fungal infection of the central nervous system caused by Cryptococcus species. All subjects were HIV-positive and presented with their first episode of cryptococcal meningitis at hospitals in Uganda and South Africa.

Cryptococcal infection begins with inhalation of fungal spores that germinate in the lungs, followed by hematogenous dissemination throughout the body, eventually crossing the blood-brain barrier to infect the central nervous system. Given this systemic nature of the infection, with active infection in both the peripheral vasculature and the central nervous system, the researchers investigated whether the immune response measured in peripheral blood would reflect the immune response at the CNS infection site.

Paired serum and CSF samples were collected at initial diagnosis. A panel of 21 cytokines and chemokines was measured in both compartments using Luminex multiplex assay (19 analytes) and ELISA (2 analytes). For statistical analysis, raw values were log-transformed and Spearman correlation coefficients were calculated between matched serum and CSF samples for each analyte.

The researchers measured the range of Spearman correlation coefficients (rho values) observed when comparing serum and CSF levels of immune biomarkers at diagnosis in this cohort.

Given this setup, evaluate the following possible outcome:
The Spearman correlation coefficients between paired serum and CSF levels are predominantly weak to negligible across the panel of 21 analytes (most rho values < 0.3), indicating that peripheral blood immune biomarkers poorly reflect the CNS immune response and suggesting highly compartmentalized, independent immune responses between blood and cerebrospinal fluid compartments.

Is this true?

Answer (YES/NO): YES